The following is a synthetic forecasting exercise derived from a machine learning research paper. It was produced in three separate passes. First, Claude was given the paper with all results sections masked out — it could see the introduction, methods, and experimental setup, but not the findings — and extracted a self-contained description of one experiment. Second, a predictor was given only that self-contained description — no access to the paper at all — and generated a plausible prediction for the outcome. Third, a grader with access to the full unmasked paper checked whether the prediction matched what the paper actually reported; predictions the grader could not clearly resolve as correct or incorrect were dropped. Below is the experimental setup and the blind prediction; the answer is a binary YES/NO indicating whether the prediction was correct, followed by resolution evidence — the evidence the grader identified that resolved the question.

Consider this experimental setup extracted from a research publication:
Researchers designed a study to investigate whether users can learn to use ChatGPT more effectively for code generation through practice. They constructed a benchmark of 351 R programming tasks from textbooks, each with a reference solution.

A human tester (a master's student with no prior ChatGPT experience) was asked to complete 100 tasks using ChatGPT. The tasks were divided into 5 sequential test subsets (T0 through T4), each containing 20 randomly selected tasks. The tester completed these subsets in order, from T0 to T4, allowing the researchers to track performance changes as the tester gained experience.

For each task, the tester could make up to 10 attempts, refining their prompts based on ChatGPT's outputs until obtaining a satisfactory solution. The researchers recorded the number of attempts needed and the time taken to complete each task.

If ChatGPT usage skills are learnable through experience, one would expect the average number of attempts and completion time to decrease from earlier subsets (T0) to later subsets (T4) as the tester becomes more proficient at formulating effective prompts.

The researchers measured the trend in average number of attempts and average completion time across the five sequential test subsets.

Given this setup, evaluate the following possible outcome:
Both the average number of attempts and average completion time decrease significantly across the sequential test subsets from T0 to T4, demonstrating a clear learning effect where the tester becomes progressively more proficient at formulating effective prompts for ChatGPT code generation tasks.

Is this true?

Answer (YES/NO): NO